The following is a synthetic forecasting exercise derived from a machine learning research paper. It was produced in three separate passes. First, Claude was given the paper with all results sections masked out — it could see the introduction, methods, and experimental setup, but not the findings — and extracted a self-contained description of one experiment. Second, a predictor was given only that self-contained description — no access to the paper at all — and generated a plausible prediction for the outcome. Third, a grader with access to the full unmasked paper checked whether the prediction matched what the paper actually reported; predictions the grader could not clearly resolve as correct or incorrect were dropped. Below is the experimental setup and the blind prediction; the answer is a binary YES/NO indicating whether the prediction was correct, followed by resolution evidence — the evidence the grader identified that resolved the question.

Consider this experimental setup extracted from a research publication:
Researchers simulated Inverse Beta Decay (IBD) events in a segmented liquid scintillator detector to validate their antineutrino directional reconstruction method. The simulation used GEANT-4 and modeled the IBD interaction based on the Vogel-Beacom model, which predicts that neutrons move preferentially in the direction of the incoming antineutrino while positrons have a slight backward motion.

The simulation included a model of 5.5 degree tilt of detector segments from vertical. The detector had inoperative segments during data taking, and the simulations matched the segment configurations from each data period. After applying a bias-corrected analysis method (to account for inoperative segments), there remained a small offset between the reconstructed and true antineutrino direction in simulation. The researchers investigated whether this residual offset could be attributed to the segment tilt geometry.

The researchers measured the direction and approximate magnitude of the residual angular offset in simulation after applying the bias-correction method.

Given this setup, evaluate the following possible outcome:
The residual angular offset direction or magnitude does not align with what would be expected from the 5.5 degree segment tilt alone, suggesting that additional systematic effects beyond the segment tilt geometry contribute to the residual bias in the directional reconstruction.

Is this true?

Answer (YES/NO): NO